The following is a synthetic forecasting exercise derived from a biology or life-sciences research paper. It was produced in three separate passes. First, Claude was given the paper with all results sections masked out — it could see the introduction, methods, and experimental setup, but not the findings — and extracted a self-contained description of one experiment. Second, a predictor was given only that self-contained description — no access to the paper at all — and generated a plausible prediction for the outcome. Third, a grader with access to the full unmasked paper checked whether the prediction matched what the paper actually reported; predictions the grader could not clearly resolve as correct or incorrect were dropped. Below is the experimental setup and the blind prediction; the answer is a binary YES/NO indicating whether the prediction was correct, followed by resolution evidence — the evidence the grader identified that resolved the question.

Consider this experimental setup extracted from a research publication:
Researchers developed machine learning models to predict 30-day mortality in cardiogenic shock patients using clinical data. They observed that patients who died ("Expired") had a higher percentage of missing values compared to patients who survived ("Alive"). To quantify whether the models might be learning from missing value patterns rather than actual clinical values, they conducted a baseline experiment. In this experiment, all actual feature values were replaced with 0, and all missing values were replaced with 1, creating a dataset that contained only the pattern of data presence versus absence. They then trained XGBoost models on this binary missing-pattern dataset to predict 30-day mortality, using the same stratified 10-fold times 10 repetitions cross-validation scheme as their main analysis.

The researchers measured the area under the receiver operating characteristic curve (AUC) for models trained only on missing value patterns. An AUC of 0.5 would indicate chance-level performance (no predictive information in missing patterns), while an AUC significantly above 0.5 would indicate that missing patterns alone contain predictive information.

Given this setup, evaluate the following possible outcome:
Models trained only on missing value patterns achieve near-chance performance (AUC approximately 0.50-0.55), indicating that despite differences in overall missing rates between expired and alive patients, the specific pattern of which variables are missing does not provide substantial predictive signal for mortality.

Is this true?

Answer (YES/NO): YES